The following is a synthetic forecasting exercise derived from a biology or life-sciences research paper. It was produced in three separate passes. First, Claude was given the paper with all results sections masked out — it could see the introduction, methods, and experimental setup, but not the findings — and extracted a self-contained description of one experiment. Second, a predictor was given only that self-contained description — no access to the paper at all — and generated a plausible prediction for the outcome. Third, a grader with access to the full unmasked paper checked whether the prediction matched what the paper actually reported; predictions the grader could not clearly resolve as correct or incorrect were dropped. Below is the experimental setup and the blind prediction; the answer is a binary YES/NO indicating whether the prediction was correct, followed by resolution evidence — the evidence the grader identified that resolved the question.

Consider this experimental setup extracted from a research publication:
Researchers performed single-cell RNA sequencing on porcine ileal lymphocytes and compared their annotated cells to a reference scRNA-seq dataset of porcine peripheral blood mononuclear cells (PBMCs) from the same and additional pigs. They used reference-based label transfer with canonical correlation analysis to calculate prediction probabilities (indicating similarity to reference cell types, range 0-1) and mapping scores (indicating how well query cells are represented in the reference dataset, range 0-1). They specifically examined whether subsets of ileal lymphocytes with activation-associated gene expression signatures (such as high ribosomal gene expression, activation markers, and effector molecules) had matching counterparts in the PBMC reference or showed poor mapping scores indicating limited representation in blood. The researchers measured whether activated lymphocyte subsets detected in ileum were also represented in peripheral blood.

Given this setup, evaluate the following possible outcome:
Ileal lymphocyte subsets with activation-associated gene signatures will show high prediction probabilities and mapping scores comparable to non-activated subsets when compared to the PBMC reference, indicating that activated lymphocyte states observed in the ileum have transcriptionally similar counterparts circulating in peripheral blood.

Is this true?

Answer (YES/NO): NO